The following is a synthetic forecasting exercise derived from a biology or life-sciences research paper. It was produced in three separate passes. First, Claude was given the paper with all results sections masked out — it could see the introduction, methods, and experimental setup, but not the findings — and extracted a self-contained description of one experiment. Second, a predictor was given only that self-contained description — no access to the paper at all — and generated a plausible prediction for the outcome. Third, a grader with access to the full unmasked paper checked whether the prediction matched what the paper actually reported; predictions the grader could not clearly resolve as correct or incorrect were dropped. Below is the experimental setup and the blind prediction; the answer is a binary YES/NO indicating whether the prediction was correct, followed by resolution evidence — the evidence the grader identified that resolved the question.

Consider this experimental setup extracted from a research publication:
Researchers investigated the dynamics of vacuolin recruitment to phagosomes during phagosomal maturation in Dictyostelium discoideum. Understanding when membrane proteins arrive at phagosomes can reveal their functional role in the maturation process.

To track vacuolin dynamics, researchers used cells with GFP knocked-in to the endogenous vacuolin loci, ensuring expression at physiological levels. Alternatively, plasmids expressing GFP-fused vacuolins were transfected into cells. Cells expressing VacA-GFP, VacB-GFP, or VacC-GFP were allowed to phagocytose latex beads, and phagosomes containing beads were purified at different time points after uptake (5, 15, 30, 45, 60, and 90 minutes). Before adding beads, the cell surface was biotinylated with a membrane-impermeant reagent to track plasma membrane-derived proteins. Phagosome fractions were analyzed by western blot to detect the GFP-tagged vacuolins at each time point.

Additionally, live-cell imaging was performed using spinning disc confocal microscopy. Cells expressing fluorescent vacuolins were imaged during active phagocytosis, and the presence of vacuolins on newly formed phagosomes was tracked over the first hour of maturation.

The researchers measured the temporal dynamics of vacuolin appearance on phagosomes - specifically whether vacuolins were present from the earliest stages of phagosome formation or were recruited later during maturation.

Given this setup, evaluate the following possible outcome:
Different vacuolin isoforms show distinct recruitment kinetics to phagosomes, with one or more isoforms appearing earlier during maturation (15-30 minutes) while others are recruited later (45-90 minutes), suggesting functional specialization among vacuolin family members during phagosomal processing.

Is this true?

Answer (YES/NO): NO